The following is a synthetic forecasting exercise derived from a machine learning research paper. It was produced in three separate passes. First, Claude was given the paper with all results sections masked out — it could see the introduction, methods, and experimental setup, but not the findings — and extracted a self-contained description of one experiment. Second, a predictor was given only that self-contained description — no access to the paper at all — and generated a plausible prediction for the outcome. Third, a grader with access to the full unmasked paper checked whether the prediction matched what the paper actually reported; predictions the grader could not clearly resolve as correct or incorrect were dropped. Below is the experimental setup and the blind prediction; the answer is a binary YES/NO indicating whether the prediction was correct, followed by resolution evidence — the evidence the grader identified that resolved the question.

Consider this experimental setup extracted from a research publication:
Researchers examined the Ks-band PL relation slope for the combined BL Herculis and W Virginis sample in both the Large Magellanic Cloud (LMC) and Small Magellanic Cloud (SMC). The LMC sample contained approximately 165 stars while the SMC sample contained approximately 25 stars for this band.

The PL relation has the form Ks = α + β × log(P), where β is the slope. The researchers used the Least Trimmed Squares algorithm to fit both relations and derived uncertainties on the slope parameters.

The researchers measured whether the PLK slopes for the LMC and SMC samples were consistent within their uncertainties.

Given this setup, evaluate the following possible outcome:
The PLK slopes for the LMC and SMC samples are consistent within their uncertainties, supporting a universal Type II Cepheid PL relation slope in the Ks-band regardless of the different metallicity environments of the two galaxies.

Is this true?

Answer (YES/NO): YES